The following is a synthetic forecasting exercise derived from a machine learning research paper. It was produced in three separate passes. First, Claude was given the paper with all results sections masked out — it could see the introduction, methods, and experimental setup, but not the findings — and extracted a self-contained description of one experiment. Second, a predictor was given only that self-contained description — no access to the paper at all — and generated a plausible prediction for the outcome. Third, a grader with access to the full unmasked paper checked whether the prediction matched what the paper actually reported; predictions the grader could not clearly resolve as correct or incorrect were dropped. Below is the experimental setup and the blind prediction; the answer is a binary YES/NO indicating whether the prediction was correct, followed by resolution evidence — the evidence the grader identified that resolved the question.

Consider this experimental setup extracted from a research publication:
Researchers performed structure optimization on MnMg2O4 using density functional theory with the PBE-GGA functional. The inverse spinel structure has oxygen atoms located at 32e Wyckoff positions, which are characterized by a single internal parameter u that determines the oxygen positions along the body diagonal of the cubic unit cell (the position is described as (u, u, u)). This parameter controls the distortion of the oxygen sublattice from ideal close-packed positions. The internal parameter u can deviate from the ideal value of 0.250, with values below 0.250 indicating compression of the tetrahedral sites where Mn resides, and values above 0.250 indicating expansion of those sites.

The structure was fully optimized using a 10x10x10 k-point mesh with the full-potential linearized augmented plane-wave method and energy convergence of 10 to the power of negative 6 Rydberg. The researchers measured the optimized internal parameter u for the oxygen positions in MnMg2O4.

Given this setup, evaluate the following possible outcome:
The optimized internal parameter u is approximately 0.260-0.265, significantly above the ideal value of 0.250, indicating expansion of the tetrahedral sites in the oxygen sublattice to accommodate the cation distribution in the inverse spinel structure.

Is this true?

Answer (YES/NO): NO